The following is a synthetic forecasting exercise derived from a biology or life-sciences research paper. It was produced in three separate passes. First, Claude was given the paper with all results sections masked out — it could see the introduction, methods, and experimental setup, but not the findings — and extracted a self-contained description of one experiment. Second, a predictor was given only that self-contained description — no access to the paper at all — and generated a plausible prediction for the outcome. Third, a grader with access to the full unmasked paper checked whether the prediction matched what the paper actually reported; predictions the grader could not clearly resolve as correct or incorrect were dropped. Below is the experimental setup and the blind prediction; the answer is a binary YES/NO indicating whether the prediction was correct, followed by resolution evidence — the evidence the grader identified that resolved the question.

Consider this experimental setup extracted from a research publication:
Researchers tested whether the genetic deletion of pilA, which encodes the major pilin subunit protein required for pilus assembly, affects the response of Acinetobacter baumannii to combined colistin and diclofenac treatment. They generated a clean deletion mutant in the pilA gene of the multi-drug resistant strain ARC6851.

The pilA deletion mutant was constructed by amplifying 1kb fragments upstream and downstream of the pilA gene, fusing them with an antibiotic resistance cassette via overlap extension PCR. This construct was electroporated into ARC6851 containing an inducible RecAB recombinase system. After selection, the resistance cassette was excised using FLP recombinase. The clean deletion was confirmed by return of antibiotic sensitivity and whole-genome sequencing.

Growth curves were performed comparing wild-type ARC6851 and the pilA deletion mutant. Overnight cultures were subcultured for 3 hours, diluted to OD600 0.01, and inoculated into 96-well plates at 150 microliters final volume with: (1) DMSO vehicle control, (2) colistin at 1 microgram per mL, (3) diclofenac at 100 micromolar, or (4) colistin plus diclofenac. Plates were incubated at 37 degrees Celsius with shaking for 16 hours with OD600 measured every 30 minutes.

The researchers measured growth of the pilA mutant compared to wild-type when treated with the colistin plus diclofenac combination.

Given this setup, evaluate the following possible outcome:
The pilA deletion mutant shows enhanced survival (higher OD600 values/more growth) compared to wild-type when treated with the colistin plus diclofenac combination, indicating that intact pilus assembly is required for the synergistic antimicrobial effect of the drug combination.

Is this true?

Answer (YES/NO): NO